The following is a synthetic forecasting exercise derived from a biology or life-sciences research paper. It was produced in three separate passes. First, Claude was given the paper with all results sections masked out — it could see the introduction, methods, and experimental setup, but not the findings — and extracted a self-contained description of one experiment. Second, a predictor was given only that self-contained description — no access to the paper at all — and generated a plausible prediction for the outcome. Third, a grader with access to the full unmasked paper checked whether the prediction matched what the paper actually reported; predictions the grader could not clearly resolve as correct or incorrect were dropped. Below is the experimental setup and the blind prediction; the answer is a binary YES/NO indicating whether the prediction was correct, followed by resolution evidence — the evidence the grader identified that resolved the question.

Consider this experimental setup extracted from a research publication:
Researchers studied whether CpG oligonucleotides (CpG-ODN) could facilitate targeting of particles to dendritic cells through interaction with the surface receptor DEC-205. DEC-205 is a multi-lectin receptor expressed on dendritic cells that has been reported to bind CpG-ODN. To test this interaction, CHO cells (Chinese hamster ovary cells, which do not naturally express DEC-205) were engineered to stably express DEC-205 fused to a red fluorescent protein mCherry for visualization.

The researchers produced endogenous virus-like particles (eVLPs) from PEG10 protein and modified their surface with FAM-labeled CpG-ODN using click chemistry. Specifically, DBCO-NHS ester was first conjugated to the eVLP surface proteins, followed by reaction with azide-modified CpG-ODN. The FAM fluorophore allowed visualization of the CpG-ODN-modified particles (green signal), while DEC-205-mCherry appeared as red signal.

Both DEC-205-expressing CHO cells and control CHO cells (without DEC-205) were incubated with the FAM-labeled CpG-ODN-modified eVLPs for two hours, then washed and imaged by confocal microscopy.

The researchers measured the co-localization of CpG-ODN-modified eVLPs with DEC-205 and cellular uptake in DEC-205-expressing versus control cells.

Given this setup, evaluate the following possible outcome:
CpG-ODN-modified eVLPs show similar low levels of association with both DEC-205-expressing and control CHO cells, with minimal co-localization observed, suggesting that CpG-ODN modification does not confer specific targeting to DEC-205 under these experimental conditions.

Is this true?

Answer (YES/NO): NO